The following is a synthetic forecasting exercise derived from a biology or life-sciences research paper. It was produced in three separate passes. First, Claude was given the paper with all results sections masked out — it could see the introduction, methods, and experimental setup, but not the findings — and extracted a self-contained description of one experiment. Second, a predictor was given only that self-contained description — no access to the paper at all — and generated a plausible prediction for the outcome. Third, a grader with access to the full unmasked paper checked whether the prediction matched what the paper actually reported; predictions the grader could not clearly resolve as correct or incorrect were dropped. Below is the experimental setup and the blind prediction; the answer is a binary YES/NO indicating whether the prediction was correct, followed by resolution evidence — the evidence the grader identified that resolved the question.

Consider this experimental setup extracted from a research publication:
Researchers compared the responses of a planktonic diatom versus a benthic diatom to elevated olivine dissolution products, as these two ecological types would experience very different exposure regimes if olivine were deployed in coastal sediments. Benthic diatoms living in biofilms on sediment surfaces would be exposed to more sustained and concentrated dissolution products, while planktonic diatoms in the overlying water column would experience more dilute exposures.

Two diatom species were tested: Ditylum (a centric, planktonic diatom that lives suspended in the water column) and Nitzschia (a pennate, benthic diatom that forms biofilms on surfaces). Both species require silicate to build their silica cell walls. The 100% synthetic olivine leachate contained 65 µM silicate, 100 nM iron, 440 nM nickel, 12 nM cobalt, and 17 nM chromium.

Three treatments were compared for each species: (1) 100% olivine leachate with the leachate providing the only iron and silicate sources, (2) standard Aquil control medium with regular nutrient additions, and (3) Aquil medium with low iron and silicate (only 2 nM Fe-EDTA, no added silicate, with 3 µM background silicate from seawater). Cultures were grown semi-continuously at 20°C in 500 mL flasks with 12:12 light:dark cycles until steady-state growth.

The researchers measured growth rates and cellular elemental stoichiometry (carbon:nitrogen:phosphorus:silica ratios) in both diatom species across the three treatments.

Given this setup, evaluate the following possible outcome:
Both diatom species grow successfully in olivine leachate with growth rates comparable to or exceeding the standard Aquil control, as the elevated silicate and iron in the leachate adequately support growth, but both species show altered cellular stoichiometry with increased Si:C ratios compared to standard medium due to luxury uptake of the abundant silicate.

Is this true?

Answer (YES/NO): NO